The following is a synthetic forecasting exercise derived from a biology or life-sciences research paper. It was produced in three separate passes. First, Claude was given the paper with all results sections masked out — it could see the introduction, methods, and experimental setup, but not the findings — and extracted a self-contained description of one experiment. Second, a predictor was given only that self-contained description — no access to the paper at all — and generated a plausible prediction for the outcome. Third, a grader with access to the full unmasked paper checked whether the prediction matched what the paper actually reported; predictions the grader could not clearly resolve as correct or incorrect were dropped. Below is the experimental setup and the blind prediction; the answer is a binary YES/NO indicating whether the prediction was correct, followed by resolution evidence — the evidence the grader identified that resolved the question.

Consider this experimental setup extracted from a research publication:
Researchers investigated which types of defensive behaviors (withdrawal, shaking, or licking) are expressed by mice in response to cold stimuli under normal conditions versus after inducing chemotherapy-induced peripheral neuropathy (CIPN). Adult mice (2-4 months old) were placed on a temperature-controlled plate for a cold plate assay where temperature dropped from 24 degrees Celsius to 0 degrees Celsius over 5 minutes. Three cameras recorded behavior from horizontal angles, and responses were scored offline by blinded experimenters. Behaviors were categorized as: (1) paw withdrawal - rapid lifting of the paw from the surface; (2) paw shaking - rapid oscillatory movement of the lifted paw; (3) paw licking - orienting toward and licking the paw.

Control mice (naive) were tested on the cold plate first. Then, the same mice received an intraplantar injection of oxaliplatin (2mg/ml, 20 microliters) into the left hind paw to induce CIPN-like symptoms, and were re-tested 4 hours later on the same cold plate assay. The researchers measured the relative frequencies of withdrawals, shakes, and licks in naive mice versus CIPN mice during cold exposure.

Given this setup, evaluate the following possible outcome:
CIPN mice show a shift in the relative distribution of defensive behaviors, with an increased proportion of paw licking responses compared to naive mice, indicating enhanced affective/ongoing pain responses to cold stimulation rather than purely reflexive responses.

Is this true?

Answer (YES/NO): NO